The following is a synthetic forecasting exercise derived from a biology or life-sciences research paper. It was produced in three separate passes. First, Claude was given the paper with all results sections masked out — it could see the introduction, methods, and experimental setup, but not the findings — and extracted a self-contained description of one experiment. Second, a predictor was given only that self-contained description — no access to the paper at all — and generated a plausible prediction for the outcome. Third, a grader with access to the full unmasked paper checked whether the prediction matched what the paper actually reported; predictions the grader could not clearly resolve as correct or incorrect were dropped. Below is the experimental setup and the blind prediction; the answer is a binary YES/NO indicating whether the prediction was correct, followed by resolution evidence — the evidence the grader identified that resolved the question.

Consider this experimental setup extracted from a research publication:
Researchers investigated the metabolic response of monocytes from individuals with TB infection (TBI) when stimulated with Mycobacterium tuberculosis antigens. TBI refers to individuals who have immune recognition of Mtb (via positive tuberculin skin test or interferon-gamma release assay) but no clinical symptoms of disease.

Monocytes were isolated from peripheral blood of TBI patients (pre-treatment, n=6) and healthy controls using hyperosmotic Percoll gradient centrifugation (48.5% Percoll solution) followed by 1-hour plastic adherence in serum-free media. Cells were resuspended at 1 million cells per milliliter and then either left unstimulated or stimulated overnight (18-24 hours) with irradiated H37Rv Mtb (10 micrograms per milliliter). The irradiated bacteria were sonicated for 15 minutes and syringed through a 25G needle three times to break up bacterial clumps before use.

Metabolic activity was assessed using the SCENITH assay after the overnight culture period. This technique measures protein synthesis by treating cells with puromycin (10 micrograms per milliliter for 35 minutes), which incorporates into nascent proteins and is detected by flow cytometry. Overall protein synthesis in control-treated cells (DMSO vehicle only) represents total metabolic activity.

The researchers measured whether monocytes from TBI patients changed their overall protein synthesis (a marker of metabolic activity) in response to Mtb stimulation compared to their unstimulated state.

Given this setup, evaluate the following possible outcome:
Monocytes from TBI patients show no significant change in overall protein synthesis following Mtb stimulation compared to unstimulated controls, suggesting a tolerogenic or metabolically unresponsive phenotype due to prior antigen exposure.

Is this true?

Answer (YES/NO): NO